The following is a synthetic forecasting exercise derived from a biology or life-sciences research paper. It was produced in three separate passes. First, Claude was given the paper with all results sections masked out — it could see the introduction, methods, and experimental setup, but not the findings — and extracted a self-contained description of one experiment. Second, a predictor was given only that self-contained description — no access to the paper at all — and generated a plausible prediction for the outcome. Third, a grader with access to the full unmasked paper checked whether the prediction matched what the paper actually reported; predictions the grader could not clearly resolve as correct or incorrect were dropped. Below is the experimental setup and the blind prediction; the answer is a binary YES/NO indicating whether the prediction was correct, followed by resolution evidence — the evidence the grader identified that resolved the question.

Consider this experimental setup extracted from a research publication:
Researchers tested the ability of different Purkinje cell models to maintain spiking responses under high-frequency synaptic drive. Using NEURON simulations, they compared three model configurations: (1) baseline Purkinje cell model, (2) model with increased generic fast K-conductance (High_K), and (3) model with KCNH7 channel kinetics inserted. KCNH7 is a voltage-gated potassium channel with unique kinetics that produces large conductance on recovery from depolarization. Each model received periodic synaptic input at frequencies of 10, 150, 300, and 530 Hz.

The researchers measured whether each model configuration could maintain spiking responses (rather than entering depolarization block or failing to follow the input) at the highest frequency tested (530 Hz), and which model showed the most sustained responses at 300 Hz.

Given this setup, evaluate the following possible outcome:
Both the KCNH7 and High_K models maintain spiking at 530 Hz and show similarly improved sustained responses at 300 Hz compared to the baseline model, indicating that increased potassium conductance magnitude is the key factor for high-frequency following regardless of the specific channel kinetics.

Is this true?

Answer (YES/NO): NO